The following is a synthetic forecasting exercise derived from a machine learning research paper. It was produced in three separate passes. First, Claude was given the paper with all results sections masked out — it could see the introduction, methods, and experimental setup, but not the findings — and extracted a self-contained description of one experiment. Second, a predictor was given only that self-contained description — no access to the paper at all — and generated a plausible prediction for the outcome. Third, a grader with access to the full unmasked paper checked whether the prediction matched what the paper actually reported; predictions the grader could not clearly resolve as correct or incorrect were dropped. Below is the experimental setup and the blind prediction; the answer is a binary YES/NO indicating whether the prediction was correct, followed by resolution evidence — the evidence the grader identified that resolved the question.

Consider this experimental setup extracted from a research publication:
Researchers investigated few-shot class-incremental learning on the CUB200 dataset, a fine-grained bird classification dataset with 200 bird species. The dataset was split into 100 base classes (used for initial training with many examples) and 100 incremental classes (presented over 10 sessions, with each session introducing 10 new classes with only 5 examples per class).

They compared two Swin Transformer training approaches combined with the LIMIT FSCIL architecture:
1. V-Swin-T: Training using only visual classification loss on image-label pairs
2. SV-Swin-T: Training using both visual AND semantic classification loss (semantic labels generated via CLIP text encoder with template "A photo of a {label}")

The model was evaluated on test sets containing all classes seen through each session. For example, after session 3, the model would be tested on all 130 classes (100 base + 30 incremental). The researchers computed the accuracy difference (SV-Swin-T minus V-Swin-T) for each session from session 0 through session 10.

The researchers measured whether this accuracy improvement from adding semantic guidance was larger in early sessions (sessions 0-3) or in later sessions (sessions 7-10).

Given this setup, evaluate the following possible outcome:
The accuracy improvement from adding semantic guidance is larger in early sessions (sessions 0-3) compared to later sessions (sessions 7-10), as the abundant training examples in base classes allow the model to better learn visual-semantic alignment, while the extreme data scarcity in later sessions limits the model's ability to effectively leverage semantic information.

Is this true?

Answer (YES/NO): NO